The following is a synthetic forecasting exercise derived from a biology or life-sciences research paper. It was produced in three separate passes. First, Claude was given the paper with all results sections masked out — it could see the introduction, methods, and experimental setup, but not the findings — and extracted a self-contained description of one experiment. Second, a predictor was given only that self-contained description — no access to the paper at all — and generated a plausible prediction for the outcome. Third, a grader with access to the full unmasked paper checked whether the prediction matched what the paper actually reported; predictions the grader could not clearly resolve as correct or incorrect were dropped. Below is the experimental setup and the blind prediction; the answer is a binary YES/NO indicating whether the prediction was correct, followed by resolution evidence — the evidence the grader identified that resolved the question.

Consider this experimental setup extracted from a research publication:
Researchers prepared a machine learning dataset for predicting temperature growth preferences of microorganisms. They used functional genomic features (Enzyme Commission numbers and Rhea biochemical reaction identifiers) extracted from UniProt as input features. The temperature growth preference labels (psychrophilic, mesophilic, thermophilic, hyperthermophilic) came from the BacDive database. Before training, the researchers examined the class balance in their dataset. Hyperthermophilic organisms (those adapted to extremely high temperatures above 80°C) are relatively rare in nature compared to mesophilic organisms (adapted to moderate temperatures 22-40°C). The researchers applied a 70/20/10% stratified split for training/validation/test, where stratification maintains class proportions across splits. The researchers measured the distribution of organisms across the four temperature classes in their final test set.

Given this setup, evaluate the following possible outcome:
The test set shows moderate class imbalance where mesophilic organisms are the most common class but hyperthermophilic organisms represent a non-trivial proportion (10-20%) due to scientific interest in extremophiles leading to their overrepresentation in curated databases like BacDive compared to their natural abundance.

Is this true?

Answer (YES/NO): NO